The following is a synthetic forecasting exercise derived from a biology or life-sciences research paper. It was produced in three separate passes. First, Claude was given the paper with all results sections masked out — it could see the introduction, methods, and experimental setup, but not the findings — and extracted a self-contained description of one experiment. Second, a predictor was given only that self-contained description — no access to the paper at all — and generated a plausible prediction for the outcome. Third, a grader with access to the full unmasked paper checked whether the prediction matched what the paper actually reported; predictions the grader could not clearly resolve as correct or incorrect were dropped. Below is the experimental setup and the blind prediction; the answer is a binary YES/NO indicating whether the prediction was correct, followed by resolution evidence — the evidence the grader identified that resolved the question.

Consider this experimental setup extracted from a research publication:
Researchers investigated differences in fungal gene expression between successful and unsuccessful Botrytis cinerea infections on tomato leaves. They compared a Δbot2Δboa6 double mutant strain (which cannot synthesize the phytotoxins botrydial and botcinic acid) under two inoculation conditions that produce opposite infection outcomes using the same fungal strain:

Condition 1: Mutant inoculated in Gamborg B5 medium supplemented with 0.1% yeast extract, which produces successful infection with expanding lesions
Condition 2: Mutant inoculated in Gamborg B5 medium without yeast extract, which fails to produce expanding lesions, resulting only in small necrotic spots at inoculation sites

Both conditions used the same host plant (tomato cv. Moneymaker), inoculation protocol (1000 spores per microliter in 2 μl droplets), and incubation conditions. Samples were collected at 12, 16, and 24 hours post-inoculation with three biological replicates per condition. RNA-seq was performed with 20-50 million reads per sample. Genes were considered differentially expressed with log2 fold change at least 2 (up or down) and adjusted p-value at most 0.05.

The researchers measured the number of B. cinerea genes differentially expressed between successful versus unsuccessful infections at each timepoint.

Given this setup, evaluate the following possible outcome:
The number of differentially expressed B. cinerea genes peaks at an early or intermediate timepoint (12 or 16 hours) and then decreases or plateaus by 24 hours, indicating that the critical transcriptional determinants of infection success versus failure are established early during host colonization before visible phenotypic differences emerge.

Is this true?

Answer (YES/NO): NO